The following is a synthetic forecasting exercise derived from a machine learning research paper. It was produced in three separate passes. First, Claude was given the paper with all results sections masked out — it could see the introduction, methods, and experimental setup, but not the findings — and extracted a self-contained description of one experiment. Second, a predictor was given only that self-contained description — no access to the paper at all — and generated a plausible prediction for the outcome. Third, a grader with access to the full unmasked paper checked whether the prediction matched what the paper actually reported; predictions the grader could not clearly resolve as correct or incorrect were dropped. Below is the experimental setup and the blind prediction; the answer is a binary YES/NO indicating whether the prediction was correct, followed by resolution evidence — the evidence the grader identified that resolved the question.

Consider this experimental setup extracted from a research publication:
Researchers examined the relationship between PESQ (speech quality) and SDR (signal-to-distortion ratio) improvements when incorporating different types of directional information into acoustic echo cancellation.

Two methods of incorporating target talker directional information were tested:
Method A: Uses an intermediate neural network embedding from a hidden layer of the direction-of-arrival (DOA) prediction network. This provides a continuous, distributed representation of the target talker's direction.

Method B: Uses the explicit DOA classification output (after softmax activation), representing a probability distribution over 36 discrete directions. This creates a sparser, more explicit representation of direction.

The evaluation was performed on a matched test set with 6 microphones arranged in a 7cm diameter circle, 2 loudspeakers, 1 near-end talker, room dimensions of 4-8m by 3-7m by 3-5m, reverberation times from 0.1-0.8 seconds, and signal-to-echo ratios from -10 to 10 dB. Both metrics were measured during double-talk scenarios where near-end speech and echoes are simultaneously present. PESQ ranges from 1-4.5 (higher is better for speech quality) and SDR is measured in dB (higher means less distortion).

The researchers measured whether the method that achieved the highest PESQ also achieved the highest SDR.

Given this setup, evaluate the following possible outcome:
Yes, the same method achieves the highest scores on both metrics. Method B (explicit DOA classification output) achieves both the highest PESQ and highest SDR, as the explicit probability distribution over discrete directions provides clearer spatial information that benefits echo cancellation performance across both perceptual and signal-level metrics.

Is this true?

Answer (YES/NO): NO